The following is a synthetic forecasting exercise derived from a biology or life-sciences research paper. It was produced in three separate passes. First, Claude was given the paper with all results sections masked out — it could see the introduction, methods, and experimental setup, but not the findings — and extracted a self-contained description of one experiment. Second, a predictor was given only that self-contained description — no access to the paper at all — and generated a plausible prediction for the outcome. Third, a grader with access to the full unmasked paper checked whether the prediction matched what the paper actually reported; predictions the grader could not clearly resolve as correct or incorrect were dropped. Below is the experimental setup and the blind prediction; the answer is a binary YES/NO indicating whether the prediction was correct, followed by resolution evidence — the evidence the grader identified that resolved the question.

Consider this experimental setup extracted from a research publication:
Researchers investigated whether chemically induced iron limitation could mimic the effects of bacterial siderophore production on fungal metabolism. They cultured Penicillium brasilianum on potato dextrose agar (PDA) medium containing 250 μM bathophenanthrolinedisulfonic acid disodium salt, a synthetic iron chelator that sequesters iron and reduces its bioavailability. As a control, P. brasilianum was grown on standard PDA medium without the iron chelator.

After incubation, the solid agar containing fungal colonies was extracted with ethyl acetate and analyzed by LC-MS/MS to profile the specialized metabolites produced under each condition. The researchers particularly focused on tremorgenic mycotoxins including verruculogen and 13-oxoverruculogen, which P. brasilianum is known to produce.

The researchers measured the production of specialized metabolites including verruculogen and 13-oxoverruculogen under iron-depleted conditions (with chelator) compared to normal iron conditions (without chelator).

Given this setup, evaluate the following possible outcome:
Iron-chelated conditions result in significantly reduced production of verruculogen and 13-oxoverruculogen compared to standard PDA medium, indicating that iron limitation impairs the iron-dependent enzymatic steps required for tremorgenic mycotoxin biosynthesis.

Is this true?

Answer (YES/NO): YES